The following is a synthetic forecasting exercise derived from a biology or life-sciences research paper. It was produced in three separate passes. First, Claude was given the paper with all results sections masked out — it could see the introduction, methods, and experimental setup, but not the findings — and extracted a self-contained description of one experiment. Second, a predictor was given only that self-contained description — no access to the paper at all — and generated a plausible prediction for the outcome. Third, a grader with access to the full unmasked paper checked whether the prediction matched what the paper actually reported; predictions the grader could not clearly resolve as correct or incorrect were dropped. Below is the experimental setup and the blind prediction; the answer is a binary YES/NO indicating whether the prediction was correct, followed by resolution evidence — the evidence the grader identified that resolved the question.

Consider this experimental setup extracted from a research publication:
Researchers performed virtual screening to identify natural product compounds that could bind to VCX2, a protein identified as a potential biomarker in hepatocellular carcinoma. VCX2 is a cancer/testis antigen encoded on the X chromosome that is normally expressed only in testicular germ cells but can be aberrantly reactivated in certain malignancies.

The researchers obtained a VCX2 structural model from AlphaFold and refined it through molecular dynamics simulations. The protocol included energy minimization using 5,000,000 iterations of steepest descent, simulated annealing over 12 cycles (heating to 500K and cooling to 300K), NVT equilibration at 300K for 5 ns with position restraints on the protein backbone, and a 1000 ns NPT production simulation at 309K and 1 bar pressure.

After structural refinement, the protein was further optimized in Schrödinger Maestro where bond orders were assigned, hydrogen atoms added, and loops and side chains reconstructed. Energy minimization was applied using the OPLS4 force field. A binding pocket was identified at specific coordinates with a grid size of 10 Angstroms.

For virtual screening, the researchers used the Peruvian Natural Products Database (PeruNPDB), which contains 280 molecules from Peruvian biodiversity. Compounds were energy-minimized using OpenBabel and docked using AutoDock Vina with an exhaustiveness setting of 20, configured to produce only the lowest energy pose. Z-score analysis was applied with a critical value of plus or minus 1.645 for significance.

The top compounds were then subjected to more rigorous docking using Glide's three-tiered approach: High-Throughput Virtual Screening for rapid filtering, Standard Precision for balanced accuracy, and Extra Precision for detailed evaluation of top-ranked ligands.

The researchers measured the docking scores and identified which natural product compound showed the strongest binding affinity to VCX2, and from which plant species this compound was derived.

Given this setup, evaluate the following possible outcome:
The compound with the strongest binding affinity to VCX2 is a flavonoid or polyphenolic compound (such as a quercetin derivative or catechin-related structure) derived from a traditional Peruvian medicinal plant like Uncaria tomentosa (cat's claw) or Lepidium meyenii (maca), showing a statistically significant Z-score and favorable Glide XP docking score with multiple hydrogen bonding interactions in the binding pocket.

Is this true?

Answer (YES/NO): NO